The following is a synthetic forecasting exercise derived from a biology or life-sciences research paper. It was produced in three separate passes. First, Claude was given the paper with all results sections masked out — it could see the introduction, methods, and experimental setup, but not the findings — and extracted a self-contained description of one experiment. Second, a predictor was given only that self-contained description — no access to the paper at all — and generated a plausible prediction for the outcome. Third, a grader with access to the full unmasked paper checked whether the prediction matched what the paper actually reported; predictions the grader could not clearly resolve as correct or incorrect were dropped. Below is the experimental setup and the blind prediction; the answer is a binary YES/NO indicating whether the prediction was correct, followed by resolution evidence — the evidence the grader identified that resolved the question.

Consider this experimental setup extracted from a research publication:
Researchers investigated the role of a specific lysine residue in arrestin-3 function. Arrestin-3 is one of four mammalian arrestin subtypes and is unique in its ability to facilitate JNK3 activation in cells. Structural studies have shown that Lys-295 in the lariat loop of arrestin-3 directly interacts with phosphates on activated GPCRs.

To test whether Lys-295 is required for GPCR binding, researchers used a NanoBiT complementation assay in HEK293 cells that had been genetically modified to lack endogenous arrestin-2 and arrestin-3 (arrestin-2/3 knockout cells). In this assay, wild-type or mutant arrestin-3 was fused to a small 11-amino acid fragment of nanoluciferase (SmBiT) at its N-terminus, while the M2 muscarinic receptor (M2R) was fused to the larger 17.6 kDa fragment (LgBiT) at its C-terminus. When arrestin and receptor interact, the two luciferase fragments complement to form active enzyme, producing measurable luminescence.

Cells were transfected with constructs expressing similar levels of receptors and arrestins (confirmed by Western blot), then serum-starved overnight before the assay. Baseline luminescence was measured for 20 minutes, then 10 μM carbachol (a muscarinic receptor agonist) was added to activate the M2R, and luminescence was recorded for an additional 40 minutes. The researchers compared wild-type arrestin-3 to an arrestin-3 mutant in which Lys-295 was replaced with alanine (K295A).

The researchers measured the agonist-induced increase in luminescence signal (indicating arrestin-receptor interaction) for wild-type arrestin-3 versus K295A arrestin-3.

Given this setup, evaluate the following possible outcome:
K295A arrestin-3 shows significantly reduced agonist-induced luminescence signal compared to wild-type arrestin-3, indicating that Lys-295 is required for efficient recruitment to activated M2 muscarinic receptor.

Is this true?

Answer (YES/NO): NO